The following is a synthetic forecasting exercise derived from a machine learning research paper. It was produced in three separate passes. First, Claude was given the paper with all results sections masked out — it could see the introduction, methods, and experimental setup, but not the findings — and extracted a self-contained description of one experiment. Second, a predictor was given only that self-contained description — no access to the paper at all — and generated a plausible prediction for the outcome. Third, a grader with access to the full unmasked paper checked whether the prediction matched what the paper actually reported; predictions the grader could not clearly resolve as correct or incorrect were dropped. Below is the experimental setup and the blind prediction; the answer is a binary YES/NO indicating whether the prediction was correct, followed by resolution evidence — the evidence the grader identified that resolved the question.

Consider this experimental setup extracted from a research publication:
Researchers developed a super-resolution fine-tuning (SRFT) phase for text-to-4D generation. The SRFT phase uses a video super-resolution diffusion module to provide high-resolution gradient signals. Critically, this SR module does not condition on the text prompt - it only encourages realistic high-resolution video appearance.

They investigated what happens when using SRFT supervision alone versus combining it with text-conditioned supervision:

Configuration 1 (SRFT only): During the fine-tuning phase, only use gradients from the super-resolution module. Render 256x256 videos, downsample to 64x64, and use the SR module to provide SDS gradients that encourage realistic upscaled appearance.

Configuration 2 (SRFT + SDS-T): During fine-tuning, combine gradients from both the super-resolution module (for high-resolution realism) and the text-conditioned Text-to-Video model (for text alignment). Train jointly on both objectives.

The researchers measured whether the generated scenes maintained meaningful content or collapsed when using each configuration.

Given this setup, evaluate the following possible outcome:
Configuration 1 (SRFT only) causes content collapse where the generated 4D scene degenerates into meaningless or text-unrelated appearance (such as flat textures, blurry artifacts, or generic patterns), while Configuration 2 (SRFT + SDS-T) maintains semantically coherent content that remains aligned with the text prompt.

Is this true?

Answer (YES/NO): YES